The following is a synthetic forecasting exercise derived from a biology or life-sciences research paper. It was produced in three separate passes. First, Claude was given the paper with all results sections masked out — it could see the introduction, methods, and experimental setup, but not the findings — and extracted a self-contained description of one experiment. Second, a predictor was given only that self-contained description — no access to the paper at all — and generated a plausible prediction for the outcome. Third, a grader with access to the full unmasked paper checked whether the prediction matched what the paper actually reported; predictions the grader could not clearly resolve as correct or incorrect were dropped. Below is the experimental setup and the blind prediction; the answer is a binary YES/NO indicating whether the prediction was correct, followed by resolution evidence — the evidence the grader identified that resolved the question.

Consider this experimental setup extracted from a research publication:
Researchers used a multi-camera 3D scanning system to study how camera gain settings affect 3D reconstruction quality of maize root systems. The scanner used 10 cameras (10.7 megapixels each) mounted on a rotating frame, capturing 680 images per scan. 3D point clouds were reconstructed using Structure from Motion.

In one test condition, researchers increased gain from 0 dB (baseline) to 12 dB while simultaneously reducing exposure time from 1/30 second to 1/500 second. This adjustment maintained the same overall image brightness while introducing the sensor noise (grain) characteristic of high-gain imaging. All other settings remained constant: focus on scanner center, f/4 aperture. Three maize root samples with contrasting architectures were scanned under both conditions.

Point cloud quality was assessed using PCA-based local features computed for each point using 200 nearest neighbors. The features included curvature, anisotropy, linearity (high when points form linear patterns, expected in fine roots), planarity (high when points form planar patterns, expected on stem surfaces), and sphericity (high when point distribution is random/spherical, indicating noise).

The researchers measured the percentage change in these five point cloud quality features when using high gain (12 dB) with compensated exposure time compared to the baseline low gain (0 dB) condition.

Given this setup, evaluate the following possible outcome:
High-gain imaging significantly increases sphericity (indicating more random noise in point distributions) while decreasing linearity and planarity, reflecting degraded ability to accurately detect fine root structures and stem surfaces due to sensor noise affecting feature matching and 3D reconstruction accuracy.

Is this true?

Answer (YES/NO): NO